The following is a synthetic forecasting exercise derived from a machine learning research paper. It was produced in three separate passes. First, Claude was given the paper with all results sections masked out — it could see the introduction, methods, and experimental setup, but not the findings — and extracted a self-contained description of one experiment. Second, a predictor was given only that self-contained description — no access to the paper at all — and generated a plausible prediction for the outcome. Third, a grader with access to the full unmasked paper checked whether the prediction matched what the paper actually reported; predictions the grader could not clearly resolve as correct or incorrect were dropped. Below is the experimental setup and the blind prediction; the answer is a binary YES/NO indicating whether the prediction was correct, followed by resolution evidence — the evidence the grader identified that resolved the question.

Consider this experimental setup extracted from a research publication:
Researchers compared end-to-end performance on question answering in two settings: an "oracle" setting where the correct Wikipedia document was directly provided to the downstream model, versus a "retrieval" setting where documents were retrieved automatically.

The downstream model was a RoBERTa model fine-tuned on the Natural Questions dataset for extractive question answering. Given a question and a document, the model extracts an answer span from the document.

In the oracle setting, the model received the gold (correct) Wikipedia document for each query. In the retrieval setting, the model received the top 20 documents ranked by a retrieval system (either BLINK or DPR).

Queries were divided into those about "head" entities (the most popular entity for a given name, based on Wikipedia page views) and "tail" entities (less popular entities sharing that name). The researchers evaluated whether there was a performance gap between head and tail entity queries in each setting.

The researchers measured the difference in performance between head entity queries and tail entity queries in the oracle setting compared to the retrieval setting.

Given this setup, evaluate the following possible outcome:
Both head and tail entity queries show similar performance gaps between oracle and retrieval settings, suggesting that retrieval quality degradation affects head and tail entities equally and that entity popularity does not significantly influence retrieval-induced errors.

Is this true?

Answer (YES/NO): NO